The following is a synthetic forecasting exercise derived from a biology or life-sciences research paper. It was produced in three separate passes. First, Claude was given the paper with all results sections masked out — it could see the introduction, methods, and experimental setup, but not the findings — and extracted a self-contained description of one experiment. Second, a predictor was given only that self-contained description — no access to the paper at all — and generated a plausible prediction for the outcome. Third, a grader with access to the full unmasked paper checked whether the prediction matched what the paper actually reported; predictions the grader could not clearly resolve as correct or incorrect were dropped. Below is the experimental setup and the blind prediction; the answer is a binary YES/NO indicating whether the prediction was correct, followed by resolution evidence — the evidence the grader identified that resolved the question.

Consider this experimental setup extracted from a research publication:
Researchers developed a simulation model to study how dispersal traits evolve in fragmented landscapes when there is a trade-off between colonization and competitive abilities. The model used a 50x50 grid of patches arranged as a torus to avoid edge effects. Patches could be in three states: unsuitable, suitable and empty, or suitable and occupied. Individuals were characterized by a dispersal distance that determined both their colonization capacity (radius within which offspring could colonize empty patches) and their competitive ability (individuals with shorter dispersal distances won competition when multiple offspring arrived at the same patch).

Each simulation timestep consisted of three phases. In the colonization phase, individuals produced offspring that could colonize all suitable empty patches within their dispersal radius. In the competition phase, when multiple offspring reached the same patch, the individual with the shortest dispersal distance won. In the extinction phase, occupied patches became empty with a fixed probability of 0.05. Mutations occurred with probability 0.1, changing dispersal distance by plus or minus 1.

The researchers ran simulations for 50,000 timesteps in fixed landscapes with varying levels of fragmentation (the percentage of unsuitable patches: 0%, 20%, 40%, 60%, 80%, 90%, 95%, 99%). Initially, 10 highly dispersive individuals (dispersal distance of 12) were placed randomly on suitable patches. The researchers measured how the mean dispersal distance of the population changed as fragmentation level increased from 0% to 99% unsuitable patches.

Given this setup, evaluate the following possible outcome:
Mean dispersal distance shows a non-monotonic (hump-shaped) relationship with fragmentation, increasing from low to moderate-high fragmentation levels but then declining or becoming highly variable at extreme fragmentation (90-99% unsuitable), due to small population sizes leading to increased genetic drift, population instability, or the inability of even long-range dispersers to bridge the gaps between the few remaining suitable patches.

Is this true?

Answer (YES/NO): NO